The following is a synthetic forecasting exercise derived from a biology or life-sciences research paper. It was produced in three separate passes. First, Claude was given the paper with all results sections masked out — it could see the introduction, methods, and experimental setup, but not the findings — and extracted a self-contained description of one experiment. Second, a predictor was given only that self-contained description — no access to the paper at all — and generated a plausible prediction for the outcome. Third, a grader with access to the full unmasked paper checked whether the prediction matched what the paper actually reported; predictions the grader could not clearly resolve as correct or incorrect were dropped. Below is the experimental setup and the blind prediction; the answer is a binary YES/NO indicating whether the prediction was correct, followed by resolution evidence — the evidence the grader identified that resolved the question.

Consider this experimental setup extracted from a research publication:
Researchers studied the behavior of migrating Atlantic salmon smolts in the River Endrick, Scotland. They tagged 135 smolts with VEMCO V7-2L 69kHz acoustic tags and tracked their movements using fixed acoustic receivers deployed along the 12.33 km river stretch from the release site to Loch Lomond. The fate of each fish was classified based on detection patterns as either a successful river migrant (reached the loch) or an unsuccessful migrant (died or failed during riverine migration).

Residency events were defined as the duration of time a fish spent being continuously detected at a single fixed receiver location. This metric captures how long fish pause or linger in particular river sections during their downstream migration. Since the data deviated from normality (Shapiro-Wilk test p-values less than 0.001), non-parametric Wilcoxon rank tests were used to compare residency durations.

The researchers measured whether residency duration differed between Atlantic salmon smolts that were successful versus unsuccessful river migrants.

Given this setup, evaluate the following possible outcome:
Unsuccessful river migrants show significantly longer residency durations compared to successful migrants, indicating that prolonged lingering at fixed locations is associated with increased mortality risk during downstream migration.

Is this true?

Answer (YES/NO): YES